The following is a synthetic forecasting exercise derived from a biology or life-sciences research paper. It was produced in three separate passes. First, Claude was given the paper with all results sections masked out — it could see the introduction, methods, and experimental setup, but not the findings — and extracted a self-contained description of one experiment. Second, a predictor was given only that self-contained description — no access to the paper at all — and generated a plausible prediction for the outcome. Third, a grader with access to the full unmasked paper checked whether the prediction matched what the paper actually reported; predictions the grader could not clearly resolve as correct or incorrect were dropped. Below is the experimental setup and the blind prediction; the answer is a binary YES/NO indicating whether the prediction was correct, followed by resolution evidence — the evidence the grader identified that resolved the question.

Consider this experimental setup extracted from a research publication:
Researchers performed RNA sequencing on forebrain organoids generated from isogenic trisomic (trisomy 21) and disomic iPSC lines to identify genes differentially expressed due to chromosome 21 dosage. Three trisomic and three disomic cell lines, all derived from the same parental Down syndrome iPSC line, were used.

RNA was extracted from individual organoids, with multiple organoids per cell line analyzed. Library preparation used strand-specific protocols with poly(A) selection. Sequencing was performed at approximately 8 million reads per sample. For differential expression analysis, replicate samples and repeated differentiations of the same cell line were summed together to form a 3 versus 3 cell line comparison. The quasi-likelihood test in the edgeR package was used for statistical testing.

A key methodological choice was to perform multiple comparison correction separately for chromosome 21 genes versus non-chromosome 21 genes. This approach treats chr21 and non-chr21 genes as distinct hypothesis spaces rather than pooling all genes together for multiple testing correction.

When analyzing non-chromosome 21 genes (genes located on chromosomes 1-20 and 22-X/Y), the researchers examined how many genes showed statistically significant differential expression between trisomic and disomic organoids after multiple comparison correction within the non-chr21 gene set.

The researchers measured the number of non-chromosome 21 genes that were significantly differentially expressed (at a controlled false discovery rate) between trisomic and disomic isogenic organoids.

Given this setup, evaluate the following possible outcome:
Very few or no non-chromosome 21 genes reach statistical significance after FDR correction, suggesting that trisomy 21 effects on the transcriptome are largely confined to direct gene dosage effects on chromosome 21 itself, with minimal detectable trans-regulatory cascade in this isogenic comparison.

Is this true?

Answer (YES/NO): YES